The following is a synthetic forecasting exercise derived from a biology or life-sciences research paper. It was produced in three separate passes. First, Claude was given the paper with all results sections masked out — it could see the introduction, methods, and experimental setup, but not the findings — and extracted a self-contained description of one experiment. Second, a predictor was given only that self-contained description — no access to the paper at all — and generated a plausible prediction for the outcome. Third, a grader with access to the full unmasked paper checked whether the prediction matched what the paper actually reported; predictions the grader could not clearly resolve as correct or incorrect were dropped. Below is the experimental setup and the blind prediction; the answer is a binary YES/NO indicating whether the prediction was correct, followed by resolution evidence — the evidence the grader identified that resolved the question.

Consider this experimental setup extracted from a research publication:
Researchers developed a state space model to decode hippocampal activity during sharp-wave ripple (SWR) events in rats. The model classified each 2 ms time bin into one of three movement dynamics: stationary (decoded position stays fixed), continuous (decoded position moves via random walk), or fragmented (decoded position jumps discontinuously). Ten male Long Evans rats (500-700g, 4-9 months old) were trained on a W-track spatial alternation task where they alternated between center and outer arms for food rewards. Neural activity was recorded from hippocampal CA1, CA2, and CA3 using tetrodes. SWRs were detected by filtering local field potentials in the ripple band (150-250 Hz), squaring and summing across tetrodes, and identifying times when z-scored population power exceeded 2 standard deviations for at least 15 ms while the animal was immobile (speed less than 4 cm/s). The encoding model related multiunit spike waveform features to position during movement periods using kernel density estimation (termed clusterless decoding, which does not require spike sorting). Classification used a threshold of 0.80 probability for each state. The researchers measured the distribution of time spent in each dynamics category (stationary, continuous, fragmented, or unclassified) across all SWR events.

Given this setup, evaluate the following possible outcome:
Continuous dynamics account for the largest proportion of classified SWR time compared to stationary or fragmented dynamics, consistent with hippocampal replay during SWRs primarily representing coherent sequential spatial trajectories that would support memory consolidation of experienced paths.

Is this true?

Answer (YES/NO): NO